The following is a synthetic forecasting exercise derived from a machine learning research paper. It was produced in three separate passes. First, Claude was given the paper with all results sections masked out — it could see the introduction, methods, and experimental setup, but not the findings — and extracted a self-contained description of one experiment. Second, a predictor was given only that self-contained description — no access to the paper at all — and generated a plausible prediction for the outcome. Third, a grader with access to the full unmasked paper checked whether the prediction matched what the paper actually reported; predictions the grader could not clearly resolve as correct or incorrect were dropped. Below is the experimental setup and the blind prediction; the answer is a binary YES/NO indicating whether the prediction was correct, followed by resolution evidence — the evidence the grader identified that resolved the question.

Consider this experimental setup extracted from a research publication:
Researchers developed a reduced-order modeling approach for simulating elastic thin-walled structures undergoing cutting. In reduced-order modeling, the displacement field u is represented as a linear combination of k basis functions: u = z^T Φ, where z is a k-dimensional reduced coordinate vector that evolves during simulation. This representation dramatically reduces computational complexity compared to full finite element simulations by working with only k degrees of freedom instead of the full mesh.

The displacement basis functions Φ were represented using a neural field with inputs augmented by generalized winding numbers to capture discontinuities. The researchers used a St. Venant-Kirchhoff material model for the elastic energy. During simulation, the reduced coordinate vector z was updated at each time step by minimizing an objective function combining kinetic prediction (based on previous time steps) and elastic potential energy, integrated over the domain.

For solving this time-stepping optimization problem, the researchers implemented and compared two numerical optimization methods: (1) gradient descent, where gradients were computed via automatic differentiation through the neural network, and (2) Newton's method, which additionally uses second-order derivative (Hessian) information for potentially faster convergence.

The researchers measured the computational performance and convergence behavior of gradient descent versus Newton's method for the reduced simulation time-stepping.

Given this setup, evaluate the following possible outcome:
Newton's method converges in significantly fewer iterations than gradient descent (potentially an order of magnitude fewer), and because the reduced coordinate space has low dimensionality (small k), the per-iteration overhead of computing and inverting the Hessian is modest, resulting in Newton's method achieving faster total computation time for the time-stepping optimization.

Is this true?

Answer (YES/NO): NO